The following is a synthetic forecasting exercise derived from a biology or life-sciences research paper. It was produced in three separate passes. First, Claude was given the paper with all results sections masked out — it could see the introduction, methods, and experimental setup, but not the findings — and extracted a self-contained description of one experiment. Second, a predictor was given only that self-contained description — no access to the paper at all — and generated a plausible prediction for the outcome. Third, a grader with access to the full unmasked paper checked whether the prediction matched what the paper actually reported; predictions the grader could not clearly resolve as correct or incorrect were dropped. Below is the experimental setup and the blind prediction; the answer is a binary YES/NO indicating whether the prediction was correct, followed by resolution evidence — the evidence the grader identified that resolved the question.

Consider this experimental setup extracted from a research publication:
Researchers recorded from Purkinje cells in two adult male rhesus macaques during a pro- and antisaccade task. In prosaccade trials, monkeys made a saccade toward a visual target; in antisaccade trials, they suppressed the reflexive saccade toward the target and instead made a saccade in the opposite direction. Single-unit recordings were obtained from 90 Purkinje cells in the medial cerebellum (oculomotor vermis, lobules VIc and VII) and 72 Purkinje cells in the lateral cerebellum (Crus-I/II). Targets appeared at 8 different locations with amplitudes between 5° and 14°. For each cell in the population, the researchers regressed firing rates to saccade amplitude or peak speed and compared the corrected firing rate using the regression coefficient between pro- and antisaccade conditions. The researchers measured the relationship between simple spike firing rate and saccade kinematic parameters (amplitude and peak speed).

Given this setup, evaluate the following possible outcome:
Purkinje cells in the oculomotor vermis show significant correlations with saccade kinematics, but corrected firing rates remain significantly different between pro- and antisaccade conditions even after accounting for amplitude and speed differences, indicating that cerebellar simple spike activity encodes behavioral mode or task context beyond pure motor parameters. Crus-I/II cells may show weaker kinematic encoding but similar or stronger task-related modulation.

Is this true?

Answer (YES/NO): NO